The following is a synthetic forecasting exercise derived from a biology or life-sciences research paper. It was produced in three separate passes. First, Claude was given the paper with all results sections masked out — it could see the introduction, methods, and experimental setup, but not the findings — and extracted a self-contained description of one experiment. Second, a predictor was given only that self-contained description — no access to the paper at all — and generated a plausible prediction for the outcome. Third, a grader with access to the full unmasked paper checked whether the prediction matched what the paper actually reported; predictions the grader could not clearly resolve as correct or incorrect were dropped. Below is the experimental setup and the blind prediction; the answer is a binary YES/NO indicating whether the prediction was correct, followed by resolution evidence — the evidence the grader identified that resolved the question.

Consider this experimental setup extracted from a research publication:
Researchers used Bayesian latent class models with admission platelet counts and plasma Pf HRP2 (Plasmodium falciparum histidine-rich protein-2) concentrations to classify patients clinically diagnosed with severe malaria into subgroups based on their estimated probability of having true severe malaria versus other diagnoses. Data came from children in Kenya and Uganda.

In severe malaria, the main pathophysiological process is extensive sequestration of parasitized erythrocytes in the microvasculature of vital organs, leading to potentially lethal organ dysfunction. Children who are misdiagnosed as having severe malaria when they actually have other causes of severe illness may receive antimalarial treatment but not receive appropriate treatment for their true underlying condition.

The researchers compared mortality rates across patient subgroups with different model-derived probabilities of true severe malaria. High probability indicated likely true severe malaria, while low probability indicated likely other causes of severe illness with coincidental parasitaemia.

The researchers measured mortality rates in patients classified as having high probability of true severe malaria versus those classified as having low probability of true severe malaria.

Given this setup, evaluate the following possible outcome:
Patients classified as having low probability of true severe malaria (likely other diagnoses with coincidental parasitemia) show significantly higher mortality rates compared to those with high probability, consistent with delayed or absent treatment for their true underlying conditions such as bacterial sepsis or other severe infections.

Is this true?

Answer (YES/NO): NO